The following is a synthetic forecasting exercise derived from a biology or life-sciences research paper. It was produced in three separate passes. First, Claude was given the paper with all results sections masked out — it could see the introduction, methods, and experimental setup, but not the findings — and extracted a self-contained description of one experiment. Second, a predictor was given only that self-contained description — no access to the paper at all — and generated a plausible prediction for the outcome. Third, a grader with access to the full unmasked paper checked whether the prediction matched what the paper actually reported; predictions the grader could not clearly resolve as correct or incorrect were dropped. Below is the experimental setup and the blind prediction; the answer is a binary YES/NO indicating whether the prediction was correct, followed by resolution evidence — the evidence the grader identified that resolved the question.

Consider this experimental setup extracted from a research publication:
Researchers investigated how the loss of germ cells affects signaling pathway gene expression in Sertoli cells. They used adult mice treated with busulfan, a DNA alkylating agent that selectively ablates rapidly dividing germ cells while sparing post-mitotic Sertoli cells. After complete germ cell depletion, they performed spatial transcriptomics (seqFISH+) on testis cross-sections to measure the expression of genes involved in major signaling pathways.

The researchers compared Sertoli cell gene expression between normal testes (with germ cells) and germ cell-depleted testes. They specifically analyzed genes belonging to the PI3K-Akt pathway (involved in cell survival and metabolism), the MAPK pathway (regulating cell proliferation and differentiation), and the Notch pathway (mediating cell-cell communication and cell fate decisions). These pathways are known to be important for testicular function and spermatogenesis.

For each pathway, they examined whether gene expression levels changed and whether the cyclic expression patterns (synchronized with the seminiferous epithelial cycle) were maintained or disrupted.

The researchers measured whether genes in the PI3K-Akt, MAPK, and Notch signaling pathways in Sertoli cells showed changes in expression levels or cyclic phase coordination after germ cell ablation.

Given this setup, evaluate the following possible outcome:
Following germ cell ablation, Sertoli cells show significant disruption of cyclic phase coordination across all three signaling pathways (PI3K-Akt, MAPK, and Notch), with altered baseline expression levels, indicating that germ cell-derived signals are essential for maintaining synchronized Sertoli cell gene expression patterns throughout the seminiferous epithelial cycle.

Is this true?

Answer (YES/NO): NO